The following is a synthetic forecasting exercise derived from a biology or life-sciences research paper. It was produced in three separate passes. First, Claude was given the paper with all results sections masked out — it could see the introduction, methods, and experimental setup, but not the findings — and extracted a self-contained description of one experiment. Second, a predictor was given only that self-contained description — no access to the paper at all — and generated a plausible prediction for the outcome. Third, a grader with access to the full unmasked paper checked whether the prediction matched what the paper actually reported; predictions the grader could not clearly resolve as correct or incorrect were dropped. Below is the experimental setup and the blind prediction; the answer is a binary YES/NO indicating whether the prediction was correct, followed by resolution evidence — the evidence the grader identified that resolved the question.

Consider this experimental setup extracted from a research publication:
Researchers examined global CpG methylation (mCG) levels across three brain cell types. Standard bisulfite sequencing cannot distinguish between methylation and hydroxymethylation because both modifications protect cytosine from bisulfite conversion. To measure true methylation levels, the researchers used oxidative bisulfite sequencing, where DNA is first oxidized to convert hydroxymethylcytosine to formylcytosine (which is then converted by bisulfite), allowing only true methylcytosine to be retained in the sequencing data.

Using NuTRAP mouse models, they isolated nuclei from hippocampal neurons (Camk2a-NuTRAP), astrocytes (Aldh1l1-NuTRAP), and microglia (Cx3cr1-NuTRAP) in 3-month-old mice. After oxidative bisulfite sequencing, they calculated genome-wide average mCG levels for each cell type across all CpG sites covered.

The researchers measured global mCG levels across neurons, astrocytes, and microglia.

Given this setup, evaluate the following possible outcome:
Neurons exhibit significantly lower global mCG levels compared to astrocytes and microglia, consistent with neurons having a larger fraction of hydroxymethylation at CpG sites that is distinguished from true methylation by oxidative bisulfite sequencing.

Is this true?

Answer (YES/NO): YES